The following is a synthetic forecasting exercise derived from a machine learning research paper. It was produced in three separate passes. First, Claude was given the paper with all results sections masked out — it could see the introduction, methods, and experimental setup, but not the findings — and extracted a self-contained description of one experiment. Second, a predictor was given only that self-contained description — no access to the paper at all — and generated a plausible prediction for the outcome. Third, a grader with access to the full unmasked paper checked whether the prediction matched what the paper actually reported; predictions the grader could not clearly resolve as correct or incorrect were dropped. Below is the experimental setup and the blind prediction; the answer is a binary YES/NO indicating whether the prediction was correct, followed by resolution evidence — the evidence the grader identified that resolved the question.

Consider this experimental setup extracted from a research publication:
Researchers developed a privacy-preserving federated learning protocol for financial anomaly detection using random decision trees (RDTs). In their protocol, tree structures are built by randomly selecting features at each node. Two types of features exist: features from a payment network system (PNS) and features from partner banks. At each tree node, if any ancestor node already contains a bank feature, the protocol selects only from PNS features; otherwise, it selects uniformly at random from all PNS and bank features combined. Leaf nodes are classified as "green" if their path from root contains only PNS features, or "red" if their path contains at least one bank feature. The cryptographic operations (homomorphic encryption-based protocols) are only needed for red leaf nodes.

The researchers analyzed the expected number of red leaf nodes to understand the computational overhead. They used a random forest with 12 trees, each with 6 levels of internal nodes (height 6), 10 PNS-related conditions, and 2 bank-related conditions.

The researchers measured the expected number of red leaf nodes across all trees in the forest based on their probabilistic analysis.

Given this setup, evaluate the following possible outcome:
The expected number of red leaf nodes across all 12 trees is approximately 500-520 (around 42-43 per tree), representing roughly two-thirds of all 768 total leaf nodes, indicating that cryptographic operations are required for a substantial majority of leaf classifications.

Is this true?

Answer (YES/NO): YES